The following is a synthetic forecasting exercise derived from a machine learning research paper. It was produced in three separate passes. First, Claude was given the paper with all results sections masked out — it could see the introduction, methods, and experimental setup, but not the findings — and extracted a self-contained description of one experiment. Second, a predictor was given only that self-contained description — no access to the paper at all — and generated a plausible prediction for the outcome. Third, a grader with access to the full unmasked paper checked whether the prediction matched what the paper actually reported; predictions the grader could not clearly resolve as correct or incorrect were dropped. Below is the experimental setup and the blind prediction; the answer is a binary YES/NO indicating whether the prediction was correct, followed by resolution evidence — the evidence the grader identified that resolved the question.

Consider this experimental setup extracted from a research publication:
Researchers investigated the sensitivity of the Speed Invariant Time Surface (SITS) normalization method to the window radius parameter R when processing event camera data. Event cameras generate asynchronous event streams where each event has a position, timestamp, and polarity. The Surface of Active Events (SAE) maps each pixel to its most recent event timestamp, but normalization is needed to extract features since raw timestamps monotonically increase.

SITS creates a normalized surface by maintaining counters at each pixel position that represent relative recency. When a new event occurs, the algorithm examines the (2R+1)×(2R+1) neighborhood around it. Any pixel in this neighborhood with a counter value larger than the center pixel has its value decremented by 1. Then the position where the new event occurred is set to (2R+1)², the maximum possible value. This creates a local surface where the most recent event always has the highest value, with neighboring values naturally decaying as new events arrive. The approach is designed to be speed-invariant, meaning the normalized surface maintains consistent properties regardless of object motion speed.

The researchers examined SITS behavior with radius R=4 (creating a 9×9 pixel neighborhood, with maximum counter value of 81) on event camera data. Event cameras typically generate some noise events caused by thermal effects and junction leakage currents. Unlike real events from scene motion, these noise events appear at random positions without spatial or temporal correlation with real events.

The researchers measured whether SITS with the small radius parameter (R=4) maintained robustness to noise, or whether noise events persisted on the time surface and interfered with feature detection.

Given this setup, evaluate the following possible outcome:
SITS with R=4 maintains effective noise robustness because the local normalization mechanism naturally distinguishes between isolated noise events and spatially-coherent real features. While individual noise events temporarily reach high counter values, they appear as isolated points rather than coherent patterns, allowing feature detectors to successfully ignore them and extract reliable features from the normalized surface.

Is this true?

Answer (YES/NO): NO